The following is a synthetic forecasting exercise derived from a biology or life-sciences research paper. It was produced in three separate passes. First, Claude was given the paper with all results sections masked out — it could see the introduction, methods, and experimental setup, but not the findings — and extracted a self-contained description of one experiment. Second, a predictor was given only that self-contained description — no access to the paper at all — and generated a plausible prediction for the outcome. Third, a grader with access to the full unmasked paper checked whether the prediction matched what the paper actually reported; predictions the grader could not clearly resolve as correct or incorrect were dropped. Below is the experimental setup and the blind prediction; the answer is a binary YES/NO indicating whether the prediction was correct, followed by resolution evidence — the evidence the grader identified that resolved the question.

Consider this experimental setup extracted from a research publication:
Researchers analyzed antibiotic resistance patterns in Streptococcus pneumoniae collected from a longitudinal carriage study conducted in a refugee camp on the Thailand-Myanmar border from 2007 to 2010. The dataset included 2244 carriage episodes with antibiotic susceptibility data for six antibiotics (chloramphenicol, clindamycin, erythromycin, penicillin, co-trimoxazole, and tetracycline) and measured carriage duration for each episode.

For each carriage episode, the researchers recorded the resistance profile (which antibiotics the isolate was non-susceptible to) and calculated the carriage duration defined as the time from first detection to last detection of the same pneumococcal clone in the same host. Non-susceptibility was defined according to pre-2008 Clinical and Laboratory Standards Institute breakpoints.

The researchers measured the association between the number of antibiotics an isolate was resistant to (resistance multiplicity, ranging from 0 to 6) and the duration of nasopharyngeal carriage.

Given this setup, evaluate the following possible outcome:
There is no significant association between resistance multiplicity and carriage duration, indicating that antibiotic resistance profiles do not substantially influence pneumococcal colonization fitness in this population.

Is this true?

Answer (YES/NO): NO